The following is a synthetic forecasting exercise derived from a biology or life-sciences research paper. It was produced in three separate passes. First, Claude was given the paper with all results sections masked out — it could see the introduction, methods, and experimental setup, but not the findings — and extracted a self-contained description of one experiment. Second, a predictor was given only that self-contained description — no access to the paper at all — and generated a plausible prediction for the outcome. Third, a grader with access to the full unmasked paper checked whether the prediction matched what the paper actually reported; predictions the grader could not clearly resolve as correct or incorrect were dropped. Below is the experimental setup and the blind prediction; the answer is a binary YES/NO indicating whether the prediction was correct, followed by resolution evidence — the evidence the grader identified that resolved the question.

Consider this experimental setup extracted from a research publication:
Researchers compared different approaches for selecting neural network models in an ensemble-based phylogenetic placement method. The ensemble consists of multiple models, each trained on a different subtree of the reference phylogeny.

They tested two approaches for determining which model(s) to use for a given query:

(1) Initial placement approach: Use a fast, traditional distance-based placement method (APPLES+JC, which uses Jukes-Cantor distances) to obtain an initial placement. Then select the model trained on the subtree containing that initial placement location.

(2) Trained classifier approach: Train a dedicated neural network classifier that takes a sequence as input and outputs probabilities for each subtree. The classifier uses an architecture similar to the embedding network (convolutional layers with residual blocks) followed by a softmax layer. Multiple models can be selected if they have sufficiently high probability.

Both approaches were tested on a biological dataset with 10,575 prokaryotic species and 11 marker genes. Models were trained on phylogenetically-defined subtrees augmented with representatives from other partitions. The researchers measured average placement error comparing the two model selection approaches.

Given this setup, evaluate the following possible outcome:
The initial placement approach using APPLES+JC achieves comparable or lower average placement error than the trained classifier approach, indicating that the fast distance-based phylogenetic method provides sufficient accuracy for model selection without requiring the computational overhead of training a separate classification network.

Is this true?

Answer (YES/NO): NO